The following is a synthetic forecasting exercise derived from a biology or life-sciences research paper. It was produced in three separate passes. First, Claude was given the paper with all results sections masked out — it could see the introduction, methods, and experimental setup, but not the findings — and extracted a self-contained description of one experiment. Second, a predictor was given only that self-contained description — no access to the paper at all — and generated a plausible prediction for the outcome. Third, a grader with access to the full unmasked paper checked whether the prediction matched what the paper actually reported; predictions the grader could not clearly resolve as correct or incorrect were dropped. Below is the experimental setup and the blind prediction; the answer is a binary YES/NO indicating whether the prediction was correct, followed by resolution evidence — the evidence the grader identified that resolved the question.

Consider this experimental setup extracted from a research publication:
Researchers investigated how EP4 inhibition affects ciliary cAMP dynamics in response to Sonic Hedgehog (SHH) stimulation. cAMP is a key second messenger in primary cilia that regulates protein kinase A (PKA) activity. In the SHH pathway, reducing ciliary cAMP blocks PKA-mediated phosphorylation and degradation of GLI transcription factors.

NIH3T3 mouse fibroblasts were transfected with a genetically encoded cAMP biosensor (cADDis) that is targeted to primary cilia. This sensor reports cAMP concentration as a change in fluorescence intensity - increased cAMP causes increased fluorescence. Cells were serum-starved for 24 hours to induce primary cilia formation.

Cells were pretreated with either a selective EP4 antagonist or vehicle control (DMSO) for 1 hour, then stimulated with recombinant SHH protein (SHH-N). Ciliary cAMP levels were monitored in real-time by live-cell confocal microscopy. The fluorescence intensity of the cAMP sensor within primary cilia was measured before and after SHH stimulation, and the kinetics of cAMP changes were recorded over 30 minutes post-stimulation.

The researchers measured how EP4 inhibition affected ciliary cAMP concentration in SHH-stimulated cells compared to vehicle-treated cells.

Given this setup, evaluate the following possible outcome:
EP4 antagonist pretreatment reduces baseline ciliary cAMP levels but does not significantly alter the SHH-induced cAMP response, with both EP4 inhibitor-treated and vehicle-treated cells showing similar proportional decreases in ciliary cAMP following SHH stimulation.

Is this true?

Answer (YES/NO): NO